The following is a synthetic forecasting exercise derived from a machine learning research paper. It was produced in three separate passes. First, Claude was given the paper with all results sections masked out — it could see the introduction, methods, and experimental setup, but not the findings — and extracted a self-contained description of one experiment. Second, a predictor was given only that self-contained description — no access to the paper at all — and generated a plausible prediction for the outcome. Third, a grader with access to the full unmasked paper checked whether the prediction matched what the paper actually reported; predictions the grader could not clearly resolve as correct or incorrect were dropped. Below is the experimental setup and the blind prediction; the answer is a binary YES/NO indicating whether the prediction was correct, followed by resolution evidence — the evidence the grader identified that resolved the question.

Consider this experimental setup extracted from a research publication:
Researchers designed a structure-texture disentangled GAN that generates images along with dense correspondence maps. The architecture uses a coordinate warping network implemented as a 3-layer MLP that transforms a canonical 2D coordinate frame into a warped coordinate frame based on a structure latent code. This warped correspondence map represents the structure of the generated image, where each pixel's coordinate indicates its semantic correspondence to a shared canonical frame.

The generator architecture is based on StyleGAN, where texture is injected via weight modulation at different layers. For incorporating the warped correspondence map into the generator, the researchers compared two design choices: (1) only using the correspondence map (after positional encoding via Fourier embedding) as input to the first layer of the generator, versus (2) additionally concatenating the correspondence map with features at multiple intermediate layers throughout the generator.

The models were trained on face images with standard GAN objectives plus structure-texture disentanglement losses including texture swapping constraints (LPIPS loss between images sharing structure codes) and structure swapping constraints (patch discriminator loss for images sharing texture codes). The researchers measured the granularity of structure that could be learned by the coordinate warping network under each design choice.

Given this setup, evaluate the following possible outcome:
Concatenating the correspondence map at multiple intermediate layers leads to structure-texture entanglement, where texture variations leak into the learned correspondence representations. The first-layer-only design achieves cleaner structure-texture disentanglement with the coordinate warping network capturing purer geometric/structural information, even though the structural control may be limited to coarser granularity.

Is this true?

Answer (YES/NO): NO